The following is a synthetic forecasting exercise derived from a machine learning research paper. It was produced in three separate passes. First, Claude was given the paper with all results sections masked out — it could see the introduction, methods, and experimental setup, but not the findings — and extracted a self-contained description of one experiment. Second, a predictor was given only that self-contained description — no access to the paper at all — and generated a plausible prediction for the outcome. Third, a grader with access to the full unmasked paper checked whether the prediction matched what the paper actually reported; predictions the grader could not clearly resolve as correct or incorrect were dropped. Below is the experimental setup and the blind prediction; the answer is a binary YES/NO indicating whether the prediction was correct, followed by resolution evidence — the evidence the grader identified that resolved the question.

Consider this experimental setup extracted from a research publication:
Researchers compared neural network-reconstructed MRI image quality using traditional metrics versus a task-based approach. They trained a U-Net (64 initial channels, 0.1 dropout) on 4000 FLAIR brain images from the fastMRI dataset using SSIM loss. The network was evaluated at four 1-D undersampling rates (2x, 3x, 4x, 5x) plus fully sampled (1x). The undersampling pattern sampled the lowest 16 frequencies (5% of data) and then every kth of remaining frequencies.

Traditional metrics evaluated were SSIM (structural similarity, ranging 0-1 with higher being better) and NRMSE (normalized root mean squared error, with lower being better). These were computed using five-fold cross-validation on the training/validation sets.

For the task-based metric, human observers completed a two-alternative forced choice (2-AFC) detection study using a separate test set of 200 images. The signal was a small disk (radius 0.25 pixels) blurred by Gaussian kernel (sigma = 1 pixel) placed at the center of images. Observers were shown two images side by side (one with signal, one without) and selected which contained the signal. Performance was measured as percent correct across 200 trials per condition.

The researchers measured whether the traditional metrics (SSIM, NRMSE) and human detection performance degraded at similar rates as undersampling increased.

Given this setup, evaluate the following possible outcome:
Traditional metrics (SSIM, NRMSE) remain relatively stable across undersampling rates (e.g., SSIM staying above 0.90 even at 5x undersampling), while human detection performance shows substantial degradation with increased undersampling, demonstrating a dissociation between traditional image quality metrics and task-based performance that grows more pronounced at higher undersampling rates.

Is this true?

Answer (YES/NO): NO